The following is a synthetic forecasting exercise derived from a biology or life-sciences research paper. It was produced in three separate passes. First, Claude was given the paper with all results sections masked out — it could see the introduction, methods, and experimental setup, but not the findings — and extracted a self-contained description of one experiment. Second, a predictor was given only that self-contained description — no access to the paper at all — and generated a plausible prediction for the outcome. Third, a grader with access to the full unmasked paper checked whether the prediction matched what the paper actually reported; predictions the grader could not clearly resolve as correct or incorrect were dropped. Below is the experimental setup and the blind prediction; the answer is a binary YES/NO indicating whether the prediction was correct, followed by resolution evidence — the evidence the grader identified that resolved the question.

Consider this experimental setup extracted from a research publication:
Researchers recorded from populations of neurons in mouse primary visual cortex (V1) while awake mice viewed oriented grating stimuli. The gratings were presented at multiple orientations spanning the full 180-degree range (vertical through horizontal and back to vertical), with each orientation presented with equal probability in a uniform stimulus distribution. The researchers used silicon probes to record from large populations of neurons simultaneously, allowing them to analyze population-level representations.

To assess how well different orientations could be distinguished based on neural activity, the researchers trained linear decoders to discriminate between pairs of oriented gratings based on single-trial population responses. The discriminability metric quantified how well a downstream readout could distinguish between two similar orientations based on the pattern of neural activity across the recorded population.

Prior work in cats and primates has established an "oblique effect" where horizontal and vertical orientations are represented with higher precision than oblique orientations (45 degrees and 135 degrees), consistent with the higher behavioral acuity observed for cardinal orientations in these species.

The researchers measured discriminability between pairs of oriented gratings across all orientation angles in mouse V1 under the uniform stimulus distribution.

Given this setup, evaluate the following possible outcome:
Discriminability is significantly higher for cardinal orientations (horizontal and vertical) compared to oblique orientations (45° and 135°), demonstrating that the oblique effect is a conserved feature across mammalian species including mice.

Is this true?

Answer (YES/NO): NO